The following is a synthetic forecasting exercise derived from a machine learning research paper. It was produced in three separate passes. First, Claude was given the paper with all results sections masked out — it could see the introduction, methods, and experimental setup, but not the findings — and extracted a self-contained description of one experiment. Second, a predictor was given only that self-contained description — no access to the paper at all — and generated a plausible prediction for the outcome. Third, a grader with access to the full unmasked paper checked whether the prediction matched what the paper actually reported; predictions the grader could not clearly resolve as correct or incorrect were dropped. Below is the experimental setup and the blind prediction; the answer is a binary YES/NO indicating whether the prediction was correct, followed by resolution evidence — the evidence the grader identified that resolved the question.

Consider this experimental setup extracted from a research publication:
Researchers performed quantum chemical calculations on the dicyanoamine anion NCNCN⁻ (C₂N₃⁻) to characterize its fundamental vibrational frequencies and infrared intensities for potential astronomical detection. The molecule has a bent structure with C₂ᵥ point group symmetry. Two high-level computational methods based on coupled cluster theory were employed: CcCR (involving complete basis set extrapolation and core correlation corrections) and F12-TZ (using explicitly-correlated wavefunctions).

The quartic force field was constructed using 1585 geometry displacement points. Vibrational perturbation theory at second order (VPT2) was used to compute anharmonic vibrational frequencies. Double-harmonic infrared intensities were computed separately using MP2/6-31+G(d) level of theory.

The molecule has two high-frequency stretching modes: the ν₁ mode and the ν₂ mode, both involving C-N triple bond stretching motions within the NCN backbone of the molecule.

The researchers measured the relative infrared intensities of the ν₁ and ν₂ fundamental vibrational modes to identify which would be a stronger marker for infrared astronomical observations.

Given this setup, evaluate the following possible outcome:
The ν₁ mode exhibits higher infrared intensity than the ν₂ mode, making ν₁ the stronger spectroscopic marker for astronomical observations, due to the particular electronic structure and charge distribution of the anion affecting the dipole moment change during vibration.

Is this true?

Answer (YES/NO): NO